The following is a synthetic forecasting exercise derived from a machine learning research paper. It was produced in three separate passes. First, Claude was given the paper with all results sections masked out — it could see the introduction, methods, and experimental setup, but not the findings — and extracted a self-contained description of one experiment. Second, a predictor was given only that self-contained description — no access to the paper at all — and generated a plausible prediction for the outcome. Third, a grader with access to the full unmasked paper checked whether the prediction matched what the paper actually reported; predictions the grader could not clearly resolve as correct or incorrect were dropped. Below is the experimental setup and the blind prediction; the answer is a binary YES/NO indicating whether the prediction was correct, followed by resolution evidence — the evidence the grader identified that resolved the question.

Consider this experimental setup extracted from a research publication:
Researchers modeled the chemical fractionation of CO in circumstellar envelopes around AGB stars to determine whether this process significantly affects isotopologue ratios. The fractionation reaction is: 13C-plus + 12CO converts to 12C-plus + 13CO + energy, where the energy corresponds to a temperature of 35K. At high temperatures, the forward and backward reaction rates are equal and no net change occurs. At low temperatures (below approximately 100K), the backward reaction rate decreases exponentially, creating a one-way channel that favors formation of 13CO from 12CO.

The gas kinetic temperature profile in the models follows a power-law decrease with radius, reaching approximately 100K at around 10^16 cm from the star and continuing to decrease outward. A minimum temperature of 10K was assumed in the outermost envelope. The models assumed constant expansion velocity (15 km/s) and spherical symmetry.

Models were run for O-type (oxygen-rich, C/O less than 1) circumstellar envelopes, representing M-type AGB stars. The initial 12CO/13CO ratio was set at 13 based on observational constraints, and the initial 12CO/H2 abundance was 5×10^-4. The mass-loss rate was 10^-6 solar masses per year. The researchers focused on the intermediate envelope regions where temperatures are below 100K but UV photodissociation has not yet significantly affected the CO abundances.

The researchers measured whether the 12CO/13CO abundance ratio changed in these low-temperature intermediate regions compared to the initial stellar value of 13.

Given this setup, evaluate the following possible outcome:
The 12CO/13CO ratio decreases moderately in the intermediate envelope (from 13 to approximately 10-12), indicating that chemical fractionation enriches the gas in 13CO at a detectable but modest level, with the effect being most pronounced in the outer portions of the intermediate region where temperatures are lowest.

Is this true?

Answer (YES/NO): NO